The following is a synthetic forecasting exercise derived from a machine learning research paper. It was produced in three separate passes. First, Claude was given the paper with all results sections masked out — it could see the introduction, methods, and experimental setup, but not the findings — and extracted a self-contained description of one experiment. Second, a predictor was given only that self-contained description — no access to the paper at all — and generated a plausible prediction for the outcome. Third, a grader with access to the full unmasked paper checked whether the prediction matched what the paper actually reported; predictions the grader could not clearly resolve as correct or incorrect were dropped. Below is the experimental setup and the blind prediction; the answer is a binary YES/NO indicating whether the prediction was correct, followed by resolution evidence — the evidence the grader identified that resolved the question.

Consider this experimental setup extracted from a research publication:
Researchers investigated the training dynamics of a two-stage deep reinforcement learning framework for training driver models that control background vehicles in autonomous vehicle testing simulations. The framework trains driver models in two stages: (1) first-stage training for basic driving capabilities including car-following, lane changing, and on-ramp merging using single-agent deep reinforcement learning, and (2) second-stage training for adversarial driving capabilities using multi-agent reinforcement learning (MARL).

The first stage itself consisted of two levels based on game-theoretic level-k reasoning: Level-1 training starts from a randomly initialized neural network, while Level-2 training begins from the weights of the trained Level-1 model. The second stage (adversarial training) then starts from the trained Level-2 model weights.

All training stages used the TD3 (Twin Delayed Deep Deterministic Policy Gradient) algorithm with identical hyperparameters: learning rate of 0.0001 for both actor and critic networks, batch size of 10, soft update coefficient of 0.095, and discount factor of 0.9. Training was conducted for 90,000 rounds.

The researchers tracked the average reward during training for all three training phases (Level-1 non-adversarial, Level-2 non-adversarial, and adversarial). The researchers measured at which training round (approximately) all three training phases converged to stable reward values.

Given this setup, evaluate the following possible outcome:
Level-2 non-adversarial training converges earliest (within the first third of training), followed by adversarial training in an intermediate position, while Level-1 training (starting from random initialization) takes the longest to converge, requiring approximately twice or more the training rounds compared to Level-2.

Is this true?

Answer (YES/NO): NO